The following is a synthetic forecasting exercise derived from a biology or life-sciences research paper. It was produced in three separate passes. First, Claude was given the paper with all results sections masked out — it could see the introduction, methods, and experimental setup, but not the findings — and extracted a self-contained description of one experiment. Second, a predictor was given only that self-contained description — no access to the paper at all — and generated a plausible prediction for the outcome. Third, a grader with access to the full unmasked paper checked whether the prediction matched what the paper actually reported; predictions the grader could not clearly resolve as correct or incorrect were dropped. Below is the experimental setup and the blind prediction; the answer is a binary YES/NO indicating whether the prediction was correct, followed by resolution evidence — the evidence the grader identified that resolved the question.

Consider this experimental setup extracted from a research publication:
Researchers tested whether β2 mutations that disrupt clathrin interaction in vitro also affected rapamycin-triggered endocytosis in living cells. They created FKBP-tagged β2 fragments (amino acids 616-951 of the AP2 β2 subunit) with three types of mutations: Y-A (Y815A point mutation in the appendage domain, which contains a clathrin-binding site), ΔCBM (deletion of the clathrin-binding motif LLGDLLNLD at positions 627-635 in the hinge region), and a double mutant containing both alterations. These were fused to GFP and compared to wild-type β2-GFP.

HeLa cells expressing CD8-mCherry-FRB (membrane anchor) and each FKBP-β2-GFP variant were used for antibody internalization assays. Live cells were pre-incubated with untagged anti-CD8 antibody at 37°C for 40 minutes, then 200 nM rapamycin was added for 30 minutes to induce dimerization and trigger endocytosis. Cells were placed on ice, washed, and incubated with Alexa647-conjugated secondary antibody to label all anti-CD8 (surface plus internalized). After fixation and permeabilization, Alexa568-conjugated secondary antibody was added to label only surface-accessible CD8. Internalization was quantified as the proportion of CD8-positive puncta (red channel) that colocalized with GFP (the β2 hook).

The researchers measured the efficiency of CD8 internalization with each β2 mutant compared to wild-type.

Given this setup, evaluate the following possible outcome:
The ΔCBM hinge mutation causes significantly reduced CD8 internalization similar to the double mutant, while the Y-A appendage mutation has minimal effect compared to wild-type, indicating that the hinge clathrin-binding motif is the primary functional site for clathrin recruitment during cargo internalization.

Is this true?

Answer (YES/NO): NO